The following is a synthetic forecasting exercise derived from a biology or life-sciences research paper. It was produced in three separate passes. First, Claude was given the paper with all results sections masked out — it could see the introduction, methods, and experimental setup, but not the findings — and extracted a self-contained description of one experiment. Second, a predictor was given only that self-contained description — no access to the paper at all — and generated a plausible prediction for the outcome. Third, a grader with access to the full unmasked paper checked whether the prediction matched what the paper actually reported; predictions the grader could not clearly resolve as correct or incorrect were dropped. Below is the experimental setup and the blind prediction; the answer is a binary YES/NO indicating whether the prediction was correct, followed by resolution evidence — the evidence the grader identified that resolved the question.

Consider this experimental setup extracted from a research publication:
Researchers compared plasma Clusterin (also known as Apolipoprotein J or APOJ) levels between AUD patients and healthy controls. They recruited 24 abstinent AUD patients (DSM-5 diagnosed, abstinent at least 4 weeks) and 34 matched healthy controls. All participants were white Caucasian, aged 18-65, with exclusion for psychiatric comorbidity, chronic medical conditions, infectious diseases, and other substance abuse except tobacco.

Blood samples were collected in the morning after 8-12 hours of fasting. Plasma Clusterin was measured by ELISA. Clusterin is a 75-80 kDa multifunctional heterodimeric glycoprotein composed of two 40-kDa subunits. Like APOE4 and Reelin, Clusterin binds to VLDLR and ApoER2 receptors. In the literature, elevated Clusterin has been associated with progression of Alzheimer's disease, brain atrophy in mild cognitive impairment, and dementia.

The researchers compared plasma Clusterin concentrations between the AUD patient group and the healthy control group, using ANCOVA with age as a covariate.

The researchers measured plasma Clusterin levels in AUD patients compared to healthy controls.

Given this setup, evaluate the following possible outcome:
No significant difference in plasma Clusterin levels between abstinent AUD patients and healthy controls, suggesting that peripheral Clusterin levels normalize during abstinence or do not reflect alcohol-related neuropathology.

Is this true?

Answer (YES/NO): NO